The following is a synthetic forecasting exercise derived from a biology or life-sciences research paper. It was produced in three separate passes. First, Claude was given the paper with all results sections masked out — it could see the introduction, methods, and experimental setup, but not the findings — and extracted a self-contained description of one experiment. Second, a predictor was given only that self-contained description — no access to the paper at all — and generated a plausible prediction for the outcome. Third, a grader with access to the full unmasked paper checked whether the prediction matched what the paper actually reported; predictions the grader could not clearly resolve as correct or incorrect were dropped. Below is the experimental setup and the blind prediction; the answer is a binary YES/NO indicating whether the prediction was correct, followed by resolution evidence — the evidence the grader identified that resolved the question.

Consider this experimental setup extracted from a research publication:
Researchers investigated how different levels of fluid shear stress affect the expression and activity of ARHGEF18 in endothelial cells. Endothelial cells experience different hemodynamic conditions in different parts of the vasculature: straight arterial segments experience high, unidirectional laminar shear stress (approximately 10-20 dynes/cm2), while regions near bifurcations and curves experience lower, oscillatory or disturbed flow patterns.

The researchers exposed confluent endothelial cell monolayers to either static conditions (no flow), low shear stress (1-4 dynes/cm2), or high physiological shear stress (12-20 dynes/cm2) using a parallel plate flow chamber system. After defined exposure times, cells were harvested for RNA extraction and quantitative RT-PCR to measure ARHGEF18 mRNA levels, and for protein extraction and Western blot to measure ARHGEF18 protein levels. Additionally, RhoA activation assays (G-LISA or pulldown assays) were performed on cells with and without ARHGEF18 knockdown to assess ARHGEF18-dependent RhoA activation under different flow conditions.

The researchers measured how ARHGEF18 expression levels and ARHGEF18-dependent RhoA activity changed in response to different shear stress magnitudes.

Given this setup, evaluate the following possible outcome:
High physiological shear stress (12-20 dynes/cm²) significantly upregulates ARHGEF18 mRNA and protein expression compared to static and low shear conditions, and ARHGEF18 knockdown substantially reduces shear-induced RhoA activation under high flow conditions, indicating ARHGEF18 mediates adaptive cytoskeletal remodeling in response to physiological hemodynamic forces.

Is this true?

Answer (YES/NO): NO